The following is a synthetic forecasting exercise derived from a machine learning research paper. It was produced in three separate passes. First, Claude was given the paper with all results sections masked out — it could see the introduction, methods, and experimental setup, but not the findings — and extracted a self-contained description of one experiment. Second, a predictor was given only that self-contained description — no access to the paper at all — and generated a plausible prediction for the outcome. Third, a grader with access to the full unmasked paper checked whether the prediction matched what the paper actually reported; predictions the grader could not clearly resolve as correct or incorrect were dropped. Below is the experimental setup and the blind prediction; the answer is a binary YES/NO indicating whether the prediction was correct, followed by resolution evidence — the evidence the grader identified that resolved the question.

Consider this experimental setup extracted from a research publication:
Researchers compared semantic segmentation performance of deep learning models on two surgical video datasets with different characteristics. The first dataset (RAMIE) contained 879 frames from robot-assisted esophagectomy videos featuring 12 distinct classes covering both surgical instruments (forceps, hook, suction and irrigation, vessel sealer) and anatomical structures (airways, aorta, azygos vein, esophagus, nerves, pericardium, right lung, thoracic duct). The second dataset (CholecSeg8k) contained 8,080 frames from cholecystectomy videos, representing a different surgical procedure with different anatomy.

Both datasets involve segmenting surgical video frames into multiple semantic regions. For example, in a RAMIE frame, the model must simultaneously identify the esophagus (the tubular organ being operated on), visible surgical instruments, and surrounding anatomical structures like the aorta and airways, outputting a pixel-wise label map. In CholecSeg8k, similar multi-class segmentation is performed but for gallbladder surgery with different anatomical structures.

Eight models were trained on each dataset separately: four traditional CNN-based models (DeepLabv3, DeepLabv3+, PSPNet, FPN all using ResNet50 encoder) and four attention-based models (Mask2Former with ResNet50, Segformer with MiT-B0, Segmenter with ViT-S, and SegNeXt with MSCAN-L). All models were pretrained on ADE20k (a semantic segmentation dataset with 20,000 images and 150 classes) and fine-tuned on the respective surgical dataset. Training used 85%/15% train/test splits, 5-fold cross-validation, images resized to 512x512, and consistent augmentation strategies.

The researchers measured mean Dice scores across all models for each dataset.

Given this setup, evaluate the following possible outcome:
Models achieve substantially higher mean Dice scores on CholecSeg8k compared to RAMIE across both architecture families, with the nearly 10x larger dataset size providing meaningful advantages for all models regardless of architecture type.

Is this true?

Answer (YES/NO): NO